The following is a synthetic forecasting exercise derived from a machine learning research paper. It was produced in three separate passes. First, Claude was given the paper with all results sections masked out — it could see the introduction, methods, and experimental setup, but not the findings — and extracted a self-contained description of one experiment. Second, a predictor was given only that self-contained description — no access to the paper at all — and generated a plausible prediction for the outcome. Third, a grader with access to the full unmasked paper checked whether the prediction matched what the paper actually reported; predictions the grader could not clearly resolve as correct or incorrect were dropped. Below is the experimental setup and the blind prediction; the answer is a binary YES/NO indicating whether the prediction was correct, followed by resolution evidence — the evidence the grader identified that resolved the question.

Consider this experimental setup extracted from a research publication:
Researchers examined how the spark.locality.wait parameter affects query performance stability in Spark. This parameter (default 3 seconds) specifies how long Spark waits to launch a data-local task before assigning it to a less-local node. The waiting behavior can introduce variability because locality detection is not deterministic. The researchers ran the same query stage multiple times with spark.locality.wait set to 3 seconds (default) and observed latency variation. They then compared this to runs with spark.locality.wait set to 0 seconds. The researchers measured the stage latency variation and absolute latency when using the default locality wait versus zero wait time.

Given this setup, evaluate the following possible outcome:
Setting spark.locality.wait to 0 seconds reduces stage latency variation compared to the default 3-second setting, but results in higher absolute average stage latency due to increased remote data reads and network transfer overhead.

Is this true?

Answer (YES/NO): NO